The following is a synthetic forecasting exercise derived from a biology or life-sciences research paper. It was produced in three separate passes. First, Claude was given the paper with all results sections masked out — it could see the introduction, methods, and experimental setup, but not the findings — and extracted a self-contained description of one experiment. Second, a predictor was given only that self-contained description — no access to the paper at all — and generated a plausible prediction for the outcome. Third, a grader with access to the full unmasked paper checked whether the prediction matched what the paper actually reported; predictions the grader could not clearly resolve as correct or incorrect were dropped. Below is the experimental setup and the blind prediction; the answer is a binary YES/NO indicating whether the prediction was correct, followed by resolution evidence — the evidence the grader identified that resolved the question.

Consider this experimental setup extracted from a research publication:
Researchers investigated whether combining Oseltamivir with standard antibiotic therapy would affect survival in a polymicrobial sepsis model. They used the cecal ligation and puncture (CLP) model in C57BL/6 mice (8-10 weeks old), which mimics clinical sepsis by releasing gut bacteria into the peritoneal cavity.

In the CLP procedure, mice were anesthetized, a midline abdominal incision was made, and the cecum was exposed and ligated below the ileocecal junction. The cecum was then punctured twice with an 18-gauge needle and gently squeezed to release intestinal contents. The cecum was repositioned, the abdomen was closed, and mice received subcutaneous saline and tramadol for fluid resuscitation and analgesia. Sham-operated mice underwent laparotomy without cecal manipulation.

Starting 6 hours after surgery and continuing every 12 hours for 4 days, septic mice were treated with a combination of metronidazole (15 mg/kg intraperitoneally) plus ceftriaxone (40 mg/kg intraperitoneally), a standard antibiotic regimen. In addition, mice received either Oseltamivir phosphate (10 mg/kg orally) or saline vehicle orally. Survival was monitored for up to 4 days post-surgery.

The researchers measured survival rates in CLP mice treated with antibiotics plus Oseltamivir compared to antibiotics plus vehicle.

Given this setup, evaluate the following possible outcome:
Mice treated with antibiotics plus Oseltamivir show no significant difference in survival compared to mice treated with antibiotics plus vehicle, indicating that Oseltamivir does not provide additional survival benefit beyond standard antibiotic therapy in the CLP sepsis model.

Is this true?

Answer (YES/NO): NO